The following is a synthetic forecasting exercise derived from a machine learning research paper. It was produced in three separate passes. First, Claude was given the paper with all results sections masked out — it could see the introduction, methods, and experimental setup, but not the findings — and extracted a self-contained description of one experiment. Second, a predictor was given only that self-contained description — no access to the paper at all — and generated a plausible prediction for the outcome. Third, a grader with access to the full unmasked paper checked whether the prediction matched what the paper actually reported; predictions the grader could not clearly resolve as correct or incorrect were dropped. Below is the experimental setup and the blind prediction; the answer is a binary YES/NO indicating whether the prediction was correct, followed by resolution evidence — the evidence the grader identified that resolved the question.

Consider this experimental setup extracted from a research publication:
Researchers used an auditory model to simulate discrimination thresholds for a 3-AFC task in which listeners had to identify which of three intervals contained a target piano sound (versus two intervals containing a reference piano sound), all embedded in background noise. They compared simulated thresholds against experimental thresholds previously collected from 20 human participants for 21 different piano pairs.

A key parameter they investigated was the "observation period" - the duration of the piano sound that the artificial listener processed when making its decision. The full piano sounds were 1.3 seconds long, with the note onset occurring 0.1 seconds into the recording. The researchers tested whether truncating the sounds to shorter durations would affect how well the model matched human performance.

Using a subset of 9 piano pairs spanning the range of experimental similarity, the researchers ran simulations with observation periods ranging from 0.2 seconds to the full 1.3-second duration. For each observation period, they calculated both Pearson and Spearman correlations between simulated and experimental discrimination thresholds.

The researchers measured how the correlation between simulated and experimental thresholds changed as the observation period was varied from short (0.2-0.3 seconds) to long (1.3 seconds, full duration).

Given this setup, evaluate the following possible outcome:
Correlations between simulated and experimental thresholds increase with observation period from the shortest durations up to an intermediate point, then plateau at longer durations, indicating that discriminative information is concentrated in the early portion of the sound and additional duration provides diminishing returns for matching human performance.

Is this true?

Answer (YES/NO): NO